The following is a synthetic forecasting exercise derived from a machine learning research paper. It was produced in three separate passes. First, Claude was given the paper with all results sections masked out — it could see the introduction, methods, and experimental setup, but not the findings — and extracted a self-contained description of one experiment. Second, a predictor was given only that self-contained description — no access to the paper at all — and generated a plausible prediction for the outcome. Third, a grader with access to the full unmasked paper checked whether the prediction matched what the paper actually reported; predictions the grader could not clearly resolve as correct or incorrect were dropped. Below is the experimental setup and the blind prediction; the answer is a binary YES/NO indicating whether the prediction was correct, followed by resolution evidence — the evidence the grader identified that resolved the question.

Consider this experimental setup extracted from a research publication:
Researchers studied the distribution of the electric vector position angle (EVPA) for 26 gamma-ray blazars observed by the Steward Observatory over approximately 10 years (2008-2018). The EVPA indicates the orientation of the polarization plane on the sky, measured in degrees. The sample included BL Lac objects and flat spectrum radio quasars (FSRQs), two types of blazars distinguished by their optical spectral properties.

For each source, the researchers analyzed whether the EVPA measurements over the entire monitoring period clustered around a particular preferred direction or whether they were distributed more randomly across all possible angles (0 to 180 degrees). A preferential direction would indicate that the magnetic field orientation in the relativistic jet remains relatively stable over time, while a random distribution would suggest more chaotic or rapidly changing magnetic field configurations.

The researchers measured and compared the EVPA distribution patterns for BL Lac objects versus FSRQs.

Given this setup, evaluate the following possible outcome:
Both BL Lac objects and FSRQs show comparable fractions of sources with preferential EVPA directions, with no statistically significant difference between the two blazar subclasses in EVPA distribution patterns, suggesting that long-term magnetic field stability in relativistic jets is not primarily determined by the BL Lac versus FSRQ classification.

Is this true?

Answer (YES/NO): NO